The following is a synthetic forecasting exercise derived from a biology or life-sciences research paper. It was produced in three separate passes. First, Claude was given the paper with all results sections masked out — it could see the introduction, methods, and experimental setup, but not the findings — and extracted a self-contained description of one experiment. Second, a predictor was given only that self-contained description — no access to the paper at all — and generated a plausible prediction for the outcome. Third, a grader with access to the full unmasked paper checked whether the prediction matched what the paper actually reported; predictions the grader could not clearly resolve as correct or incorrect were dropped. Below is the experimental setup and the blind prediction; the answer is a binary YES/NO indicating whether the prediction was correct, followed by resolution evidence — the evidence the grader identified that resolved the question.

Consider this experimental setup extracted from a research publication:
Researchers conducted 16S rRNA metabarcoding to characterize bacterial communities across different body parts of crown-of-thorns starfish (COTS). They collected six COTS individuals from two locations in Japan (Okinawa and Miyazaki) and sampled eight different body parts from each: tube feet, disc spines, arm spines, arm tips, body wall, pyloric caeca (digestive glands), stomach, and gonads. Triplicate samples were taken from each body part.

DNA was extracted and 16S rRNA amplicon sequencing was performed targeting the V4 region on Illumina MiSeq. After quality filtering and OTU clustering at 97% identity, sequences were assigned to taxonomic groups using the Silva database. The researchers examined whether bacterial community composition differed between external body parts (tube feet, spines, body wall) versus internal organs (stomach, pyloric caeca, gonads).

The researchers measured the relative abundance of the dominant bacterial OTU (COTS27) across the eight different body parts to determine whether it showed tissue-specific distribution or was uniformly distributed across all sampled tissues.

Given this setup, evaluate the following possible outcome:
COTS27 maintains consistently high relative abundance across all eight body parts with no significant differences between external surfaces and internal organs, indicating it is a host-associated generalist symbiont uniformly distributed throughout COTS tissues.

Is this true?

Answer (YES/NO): NO